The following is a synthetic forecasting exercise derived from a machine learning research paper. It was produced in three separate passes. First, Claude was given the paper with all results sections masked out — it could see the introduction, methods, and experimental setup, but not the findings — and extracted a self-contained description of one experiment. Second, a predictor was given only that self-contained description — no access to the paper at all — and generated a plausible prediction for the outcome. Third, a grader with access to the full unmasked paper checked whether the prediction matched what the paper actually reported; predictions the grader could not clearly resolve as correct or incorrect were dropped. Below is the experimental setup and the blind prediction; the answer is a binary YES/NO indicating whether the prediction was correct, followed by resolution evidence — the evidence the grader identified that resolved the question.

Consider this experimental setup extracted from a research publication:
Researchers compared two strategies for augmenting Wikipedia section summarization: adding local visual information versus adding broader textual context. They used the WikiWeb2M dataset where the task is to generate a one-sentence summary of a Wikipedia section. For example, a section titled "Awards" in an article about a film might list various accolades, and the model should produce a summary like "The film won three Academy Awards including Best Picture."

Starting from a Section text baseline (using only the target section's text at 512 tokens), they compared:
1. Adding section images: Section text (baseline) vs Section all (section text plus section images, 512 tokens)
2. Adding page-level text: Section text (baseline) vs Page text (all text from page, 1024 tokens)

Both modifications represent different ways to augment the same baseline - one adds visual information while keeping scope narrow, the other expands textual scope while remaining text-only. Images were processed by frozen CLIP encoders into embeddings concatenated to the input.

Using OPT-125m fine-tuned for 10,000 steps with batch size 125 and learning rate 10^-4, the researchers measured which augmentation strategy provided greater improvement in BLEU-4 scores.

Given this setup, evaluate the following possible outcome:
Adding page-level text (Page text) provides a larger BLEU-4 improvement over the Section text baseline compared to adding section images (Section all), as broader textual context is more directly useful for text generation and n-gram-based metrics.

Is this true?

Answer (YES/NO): YES